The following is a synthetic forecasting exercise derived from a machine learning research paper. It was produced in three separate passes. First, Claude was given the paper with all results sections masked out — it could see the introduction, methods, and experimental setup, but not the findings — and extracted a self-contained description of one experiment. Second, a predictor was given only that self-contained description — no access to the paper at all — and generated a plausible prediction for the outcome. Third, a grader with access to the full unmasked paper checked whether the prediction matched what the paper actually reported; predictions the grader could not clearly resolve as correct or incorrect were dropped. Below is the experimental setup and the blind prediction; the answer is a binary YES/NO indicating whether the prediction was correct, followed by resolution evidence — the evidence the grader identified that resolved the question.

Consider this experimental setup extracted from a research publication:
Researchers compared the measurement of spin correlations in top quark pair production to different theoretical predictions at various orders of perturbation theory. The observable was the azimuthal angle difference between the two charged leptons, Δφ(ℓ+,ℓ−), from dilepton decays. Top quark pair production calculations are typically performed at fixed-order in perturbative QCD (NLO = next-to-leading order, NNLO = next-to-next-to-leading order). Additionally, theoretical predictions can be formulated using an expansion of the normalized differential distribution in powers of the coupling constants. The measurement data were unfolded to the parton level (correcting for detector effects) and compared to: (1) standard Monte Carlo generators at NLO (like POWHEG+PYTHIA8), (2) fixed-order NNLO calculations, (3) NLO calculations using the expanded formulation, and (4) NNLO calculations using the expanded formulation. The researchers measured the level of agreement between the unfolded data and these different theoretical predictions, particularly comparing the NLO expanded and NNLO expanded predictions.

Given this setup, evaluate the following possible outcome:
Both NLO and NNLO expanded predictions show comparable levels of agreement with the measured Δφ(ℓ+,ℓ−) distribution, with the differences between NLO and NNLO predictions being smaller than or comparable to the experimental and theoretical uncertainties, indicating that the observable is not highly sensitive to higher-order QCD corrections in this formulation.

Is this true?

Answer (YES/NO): NO